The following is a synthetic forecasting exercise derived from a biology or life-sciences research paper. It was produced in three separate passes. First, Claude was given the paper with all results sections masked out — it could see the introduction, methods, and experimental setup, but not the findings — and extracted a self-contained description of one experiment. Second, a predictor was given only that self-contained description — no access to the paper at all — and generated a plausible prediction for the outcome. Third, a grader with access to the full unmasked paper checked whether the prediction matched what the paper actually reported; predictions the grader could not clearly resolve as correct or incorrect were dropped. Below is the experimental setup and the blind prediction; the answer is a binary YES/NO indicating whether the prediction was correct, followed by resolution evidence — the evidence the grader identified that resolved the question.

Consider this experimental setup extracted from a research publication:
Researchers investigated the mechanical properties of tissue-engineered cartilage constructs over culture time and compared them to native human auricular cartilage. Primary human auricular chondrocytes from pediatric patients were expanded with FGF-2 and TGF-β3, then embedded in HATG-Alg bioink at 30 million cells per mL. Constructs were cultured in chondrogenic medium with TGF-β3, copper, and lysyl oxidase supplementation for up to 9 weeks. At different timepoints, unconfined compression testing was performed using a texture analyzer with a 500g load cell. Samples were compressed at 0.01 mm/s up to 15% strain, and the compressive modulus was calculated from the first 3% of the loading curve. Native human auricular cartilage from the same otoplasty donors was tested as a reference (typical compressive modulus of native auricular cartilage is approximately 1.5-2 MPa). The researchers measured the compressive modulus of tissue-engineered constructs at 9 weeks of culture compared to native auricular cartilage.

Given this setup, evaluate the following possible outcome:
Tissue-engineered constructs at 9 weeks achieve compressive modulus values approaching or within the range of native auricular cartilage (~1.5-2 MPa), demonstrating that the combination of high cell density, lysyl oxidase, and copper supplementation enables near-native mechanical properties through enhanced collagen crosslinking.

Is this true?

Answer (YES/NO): NO